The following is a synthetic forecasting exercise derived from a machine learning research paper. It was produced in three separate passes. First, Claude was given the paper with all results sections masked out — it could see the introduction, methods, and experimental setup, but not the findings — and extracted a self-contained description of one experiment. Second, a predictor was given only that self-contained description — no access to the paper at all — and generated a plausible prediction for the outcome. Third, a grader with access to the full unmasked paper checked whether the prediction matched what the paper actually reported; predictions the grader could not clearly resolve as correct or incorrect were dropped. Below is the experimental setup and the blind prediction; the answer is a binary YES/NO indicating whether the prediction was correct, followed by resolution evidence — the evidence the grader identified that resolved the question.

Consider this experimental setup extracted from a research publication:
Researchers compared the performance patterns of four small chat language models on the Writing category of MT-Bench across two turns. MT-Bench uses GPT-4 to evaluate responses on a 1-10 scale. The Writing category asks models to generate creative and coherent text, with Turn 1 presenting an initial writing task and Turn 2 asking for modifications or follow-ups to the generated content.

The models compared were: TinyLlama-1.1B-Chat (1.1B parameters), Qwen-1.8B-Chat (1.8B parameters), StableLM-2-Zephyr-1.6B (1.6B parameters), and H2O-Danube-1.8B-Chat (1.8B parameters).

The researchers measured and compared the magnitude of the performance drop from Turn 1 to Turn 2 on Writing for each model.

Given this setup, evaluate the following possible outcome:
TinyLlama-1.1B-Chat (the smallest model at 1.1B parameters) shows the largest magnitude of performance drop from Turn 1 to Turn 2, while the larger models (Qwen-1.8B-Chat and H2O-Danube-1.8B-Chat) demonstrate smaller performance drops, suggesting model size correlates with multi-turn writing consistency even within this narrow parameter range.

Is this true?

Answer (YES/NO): NO